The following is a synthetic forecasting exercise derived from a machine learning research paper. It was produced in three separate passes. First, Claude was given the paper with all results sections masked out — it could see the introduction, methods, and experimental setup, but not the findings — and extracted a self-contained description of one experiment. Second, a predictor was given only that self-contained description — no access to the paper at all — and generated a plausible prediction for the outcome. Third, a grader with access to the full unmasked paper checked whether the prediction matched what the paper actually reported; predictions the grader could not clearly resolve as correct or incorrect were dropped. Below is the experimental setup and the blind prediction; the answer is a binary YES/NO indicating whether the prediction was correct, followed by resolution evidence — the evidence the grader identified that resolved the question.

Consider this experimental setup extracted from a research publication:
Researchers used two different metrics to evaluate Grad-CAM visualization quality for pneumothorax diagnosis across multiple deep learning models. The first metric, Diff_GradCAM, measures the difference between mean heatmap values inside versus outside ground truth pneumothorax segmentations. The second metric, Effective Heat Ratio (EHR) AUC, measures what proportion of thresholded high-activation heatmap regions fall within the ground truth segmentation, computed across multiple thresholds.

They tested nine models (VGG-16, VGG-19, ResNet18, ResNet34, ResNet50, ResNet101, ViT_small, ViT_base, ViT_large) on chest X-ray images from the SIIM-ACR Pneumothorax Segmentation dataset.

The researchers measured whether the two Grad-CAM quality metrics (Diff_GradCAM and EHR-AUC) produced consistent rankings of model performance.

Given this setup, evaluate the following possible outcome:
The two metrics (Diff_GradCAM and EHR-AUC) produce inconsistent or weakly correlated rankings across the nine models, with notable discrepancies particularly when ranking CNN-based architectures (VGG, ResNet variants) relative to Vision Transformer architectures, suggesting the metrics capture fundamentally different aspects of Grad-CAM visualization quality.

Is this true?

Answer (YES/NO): NO